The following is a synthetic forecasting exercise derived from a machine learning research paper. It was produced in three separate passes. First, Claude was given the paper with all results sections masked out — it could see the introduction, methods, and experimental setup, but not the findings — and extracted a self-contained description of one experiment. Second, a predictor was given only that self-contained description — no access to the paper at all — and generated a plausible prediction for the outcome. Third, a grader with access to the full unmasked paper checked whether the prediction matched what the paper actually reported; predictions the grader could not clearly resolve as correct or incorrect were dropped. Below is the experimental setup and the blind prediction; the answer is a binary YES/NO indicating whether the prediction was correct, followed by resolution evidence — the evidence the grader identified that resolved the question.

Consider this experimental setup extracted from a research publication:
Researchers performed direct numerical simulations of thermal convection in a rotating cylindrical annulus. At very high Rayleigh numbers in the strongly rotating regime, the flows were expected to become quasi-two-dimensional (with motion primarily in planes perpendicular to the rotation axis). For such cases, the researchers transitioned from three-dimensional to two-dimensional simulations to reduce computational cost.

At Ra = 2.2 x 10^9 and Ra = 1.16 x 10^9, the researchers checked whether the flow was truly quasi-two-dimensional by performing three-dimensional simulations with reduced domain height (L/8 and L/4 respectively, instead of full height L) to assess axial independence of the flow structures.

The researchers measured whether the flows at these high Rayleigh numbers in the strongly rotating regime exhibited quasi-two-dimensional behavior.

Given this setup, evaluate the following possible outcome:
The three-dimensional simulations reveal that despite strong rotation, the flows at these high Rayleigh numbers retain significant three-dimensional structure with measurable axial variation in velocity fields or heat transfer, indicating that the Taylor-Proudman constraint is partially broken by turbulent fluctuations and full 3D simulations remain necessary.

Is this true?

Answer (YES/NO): NO